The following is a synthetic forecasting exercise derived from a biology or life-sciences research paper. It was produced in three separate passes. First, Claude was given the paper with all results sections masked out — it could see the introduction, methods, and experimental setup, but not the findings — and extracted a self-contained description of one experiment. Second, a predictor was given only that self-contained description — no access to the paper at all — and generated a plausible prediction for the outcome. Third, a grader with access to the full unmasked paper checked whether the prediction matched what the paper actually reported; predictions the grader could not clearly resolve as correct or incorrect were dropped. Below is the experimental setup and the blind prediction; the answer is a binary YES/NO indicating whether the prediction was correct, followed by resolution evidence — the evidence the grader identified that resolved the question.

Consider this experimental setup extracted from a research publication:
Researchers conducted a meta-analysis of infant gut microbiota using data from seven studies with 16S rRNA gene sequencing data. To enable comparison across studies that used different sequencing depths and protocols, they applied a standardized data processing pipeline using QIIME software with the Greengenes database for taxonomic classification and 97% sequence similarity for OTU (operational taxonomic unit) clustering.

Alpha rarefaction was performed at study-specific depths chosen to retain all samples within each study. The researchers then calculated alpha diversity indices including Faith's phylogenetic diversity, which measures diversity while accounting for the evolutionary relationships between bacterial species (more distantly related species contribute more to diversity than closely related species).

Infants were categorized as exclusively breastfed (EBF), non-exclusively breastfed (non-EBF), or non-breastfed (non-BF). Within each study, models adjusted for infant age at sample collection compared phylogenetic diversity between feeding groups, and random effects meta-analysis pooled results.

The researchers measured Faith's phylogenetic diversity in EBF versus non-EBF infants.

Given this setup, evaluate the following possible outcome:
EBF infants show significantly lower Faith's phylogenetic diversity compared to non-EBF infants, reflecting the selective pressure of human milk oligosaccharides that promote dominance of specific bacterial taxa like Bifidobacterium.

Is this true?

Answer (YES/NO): YES